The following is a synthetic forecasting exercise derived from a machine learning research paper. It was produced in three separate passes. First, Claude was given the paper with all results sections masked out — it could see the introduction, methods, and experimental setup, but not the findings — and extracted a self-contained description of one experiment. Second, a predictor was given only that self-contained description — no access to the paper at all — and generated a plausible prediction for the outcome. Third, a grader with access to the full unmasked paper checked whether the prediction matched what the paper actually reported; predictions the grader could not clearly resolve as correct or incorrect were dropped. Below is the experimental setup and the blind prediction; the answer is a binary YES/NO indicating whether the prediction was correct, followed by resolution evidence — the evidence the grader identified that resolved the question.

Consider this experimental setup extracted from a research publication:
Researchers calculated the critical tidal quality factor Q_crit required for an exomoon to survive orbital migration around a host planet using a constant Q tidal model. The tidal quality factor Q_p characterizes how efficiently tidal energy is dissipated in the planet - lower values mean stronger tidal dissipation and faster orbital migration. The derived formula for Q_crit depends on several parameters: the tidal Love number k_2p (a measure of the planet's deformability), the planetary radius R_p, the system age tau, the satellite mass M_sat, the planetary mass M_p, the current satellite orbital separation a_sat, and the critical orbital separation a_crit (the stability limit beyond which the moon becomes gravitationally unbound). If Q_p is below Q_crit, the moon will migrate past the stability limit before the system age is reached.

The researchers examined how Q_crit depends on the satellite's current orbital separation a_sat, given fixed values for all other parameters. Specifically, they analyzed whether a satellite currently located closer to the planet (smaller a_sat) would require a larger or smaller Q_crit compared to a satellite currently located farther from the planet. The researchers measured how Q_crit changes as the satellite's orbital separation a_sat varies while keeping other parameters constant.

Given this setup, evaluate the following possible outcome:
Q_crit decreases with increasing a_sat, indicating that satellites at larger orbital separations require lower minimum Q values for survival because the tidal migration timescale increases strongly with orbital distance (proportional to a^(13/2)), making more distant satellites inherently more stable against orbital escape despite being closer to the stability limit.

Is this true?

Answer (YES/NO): NO